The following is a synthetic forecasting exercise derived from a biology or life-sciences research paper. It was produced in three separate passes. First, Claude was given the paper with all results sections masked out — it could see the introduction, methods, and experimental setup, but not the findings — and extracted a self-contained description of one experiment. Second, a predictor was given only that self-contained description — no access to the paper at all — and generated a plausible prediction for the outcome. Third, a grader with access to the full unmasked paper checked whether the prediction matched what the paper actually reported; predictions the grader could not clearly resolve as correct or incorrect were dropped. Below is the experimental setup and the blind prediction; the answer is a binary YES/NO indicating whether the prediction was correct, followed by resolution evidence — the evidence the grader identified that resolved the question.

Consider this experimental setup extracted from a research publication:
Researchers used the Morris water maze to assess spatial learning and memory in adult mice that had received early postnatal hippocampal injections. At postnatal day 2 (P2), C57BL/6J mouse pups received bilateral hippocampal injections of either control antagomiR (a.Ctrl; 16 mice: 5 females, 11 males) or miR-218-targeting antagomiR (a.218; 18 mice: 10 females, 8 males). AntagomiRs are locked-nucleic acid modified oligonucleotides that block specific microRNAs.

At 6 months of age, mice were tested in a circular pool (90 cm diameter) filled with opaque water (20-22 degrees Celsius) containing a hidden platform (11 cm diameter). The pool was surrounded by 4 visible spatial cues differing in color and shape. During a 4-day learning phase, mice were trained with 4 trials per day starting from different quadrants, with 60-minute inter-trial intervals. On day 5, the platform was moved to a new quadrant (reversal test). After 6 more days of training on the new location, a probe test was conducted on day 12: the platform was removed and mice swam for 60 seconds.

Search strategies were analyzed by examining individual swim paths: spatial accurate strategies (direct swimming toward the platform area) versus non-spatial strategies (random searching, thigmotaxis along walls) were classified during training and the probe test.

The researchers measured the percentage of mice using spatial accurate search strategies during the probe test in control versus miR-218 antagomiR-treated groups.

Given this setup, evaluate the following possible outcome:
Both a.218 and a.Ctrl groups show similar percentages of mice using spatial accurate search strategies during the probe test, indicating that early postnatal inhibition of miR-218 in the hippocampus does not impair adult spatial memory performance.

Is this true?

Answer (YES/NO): NO